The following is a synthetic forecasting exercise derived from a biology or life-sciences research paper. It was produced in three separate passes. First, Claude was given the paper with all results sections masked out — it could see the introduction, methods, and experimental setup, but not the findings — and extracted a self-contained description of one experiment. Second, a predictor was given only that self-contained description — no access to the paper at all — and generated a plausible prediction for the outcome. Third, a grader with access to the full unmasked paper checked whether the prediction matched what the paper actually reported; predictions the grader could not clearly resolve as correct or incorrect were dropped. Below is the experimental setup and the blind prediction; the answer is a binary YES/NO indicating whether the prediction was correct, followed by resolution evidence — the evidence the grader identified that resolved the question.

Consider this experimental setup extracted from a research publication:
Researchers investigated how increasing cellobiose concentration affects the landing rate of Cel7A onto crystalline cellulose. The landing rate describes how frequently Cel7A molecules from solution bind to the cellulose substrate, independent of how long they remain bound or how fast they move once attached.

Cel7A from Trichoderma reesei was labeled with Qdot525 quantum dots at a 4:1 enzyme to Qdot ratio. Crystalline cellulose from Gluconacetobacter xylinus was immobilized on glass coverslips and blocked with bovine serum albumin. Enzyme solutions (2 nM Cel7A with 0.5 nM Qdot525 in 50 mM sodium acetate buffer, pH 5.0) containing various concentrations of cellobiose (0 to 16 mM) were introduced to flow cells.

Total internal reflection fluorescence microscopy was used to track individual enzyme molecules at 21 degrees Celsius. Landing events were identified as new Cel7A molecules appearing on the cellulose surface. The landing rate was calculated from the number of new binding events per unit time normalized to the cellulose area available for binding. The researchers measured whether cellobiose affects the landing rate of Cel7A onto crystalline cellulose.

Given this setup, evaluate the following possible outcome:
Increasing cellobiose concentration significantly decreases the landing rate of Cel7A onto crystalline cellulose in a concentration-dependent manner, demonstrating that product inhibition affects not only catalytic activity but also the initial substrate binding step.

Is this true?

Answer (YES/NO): YES